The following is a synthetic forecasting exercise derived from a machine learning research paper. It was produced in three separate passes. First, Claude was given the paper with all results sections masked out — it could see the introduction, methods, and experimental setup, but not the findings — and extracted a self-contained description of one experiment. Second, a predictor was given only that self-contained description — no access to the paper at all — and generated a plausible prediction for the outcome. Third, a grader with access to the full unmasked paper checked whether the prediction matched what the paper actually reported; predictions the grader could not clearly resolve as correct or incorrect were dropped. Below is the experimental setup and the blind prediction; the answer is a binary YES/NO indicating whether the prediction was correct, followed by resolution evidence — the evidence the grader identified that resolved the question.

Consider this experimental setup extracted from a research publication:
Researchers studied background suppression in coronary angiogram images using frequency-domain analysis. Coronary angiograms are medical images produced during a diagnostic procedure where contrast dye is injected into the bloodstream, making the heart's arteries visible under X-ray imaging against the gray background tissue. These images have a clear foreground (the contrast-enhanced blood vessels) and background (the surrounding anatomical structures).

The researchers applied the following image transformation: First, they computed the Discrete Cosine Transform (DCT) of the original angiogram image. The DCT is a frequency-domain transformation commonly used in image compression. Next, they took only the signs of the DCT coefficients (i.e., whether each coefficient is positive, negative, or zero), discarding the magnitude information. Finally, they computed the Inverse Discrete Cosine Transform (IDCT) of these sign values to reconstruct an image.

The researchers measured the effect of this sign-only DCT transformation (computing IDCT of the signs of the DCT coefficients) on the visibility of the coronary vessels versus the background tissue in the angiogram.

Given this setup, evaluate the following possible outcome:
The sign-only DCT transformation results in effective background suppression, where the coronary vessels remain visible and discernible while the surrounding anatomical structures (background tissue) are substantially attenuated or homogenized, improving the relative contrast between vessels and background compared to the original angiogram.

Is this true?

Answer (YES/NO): YES